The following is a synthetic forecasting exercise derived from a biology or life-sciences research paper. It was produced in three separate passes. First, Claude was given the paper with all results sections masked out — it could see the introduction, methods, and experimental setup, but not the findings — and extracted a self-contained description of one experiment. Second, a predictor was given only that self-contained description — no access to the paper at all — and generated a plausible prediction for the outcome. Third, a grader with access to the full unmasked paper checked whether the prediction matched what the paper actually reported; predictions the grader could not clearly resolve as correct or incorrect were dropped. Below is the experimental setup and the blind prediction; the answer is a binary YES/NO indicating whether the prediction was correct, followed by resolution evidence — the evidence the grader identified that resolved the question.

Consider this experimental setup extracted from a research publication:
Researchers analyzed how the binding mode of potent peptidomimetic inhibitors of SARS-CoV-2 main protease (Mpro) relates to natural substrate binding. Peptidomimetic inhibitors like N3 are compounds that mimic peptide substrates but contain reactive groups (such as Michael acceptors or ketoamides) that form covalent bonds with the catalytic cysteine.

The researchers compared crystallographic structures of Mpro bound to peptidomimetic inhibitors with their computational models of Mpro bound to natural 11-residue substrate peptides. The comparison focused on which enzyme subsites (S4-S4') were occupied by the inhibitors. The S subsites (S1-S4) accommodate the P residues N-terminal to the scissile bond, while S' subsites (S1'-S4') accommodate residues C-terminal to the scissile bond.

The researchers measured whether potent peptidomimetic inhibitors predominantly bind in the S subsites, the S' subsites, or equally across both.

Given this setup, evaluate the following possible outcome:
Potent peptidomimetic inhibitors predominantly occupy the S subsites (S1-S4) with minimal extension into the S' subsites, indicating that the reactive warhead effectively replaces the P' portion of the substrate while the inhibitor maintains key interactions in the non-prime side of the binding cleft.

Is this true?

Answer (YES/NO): YES